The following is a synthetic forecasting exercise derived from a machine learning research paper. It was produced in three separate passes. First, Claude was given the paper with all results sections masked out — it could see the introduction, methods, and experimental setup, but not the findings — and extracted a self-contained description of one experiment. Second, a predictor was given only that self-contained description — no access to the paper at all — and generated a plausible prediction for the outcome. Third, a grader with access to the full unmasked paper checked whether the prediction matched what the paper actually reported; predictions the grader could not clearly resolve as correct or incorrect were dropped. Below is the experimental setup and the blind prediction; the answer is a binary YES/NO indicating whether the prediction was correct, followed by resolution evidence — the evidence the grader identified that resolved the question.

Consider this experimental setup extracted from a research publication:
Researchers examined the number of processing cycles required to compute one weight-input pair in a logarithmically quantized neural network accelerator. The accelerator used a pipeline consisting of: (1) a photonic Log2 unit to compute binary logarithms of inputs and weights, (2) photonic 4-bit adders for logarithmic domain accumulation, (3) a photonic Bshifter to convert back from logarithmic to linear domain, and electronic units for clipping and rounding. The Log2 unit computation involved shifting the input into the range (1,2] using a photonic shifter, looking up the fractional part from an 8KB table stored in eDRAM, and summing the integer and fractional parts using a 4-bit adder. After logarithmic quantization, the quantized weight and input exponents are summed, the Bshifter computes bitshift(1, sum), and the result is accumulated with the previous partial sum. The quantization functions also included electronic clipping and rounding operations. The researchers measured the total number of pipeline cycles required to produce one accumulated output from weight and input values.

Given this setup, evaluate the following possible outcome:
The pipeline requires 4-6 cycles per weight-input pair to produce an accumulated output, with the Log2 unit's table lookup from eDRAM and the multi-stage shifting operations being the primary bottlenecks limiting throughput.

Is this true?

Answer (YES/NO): NO